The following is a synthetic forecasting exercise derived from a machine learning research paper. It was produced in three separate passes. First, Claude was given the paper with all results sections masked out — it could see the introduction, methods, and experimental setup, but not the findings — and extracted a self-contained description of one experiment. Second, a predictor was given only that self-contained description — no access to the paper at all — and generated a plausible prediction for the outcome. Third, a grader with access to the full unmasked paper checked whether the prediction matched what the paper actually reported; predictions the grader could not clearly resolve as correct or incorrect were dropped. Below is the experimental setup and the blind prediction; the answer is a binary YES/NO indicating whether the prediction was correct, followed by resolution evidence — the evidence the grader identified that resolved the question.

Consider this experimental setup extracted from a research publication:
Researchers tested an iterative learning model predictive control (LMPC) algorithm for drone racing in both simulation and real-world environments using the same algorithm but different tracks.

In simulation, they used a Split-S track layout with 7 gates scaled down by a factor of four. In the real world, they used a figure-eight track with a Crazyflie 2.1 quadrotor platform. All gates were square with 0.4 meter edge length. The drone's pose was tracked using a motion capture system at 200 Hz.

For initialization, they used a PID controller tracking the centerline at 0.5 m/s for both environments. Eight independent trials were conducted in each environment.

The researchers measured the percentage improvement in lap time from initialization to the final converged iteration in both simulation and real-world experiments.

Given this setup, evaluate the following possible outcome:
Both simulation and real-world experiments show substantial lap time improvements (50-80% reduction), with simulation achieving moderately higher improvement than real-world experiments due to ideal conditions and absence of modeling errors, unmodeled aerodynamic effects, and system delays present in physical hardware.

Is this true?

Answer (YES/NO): YES